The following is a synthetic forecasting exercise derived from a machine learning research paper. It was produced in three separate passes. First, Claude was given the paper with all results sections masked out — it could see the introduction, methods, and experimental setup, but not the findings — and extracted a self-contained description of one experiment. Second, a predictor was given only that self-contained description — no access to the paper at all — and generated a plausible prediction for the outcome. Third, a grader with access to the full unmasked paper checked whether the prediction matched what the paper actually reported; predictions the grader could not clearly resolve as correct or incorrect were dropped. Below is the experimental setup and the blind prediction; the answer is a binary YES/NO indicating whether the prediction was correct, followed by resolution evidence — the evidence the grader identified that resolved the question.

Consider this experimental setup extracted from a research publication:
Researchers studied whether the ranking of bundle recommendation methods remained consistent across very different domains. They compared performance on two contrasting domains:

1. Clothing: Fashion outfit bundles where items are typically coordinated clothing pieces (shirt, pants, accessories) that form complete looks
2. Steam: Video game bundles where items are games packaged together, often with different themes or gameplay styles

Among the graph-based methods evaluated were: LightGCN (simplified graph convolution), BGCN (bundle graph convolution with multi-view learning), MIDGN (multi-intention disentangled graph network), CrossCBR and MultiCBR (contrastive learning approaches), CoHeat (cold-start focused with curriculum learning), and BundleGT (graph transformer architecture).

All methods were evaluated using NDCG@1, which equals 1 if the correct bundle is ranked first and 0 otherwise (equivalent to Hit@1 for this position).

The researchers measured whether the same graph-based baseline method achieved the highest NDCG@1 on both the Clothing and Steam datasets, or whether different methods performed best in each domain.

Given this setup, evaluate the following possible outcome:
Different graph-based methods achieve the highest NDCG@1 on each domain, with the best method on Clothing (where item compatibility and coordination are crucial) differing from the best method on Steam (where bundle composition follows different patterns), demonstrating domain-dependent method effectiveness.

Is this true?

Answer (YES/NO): NO